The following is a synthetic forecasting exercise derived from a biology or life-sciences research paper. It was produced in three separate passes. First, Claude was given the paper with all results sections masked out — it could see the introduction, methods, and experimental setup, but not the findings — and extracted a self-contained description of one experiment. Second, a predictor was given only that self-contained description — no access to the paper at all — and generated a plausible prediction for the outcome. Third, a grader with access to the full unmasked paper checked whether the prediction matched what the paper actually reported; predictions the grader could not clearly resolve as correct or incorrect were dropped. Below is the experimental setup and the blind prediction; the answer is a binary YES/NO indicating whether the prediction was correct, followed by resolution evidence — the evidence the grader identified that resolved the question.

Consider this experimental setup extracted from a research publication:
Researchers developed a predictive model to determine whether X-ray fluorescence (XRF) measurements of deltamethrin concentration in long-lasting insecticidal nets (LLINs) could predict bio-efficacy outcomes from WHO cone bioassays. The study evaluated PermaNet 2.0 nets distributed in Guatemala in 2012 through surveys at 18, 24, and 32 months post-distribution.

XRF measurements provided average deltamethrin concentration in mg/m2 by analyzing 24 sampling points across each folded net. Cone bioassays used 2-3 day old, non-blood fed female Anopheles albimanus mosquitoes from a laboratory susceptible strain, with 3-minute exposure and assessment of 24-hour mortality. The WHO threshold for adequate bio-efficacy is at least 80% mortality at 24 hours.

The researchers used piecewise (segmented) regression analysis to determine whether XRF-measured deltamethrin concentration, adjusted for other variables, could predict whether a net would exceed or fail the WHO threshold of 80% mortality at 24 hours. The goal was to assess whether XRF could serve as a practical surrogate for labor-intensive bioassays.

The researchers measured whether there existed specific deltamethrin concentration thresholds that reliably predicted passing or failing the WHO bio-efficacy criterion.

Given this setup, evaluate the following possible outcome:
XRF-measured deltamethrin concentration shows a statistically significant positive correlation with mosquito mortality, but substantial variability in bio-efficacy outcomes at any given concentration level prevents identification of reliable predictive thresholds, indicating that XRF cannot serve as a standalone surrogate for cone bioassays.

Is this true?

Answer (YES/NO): NO